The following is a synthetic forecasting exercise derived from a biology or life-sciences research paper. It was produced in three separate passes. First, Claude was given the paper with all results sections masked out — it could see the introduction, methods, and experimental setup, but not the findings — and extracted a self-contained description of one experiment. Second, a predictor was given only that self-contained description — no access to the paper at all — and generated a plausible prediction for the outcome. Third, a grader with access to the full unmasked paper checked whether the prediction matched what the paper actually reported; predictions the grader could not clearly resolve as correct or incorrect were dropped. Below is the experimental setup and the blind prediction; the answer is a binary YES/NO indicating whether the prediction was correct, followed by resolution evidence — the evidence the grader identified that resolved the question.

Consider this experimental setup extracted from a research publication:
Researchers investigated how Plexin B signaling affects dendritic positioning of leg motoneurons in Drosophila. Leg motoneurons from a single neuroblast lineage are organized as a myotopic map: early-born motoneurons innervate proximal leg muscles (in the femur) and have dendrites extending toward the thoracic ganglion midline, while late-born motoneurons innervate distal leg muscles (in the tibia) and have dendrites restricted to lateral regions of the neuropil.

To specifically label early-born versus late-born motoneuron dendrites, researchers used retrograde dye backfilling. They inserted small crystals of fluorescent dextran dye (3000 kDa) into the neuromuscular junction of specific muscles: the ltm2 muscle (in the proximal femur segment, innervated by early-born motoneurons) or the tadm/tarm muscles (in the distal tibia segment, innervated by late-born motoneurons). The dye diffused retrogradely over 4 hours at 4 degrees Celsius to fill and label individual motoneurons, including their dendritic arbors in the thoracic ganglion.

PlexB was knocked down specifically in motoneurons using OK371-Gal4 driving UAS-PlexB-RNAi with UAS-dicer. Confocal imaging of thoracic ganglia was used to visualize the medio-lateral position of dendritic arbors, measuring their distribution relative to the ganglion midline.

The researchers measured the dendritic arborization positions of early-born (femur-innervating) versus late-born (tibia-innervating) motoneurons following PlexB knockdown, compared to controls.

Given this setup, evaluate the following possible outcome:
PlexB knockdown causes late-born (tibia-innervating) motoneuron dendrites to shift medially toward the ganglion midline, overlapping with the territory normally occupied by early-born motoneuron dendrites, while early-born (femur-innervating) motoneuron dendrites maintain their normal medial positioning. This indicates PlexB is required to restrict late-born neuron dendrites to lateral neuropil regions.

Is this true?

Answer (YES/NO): YES